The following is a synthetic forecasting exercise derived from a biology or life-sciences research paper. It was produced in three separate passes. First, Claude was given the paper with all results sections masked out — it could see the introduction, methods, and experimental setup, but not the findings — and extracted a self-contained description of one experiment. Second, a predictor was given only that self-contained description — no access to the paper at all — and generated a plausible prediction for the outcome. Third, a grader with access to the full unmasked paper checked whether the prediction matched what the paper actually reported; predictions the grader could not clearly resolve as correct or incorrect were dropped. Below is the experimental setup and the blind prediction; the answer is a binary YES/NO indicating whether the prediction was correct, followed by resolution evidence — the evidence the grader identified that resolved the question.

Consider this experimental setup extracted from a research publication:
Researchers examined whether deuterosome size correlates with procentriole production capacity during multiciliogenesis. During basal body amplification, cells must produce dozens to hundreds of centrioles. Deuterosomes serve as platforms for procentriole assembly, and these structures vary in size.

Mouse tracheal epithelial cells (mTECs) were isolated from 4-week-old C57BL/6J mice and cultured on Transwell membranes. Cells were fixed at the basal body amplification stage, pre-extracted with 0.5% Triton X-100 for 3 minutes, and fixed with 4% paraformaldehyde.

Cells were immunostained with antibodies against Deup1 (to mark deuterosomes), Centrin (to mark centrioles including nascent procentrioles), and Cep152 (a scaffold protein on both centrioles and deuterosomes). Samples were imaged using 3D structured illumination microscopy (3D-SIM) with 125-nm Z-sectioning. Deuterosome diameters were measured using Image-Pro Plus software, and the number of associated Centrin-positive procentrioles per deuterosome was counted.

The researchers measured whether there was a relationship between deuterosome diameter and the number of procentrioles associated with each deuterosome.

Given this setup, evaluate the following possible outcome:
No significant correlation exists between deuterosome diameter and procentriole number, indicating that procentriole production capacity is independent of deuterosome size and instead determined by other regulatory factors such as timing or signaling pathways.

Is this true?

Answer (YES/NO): NO